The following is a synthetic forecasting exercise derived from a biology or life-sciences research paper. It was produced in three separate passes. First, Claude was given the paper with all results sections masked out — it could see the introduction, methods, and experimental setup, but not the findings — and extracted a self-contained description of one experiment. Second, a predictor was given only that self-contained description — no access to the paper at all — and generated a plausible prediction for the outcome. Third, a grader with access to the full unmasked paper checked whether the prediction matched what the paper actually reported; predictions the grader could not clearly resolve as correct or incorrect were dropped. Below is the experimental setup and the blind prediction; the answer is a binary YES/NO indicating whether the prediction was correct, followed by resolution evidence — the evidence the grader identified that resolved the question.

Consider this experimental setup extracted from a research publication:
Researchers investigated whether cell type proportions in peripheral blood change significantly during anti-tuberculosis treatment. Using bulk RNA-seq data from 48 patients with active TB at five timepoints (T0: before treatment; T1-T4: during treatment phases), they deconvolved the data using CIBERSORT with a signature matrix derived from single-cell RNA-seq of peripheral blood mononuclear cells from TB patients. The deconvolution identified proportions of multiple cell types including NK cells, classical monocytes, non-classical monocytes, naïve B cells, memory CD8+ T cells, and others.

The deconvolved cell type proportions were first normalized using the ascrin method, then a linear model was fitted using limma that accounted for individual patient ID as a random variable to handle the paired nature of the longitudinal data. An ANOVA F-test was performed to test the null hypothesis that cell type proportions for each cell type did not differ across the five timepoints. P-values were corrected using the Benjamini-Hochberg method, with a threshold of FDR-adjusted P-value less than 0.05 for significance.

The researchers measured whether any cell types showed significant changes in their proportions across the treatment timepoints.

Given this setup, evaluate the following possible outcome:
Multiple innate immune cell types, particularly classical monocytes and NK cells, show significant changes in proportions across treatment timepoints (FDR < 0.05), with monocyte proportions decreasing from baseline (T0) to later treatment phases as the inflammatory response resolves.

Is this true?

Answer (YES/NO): YES